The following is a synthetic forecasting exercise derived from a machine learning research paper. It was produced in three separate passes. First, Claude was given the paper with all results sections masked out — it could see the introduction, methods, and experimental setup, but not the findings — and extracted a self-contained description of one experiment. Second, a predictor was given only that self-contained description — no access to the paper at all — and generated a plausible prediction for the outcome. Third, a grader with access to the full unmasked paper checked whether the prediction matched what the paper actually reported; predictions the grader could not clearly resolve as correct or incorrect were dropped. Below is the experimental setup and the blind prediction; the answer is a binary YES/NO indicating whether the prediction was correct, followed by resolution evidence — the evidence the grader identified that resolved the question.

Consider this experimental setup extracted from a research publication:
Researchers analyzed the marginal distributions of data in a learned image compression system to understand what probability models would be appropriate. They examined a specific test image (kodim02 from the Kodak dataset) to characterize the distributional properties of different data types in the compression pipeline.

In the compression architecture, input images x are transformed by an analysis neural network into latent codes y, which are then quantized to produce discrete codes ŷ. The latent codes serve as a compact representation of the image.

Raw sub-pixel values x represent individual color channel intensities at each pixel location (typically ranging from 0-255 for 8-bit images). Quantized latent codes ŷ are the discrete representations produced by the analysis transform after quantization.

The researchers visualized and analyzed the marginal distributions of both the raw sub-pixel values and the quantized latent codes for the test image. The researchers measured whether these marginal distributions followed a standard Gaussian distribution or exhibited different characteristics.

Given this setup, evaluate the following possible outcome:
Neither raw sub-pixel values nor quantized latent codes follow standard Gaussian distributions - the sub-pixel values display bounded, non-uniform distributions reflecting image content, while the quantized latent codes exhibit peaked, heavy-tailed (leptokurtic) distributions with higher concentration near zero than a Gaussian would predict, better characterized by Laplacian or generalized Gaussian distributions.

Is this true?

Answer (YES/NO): NO